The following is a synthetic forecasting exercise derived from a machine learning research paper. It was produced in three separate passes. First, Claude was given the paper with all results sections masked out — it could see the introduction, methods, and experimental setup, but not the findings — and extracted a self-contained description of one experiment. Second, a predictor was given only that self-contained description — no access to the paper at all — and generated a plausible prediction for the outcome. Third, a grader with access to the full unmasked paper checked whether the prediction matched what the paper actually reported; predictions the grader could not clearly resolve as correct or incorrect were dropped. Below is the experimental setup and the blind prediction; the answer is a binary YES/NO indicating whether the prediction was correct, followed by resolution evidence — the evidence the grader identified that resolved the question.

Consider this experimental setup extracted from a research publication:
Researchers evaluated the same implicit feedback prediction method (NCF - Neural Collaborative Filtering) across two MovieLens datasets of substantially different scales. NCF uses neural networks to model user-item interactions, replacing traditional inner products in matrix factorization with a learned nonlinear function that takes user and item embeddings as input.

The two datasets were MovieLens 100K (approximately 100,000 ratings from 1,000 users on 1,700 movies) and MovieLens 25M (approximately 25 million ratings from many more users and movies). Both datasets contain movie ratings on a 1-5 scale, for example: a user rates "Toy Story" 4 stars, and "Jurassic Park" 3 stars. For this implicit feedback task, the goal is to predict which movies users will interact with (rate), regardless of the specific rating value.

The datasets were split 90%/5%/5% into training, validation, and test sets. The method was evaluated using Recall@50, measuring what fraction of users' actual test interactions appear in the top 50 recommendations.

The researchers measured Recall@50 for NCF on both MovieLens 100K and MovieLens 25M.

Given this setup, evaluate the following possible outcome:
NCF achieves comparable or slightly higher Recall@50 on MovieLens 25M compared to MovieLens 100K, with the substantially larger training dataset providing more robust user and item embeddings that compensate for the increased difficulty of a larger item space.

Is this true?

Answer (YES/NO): NO